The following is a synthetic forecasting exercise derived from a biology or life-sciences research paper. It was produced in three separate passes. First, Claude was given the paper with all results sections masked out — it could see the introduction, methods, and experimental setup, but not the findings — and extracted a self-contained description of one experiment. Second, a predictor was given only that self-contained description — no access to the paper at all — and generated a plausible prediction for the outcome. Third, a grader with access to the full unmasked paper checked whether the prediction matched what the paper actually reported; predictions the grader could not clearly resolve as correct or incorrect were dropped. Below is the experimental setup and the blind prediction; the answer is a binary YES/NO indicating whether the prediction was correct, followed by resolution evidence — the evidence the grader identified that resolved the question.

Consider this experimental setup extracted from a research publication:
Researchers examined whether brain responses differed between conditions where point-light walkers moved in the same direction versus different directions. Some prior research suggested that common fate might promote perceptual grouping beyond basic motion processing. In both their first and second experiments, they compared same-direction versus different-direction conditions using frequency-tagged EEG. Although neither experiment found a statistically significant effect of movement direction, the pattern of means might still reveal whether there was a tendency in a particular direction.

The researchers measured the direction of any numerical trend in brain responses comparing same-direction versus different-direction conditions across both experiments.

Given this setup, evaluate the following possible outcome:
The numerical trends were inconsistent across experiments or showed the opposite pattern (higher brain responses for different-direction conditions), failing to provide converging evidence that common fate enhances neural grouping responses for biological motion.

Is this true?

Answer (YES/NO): YES